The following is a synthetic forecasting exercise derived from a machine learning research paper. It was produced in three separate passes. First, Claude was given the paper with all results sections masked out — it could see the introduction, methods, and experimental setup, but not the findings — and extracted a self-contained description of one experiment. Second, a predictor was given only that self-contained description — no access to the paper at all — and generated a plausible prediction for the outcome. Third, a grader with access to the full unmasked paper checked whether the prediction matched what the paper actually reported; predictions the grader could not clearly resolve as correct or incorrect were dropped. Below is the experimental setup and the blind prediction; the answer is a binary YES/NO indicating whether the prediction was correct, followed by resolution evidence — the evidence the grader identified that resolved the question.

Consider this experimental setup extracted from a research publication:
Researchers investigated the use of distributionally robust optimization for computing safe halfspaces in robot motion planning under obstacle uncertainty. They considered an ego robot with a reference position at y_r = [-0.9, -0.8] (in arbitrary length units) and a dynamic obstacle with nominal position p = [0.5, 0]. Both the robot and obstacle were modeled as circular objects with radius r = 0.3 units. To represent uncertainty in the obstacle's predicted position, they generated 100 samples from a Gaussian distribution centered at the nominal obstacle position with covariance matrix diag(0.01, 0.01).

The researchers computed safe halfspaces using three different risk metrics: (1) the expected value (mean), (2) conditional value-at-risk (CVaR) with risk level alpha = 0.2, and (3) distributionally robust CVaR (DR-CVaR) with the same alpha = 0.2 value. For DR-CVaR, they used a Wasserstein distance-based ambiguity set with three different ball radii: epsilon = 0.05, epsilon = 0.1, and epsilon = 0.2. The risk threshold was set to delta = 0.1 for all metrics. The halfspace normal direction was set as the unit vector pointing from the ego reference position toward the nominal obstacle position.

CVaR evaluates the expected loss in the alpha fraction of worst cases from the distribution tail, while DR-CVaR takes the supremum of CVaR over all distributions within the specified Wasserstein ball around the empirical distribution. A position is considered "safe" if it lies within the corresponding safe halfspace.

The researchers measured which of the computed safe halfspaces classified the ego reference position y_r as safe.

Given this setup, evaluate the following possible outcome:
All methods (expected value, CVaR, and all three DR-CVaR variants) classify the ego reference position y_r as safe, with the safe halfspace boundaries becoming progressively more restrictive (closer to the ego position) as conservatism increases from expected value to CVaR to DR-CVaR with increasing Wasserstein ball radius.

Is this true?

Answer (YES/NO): NO